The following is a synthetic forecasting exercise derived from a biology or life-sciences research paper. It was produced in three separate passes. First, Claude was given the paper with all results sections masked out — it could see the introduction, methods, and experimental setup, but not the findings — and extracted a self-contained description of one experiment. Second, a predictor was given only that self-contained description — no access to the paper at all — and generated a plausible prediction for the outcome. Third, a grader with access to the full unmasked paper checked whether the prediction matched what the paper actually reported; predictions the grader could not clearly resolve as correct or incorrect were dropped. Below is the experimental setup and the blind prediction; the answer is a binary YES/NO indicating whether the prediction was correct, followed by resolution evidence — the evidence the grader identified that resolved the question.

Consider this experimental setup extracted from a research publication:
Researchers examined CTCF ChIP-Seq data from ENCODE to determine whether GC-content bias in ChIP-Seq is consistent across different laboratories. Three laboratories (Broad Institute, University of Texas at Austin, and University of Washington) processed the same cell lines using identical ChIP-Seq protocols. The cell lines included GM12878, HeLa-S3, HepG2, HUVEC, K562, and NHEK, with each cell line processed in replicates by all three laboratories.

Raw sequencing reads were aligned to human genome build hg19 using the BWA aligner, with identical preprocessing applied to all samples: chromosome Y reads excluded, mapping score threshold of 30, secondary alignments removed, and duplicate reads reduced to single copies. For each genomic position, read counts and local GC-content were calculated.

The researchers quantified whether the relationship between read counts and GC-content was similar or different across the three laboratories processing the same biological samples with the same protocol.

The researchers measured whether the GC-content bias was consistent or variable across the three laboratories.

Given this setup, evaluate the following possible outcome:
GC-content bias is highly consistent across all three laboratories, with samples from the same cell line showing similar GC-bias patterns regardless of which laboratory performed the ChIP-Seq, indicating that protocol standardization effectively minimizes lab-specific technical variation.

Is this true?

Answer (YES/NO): NO